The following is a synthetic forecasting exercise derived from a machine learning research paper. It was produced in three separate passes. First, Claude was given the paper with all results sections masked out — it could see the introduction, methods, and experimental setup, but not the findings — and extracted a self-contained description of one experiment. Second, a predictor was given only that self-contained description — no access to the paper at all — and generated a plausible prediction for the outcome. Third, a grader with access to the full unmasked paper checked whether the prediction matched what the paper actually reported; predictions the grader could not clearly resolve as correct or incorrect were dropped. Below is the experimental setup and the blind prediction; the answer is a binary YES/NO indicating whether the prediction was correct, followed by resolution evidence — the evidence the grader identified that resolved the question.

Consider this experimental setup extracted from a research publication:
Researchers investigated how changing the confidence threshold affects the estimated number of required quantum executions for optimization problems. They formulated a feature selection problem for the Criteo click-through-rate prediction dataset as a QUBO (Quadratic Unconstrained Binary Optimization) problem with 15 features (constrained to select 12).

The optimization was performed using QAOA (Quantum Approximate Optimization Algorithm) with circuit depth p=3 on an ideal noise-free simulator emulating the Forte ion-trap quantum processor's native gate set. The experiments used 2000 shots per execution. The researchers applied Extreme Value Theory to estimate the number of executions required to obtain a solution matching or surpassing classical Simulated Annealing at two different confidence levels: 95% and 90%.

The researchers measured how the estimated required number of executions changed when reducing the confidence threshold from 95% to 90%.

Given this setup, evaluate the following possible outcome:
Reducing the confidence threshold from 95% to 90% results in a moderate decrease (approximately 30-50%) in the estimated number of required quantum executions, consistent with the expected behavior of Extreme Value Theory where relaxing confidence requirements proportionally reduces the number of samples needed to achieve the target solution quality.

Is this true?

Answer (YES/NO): NO